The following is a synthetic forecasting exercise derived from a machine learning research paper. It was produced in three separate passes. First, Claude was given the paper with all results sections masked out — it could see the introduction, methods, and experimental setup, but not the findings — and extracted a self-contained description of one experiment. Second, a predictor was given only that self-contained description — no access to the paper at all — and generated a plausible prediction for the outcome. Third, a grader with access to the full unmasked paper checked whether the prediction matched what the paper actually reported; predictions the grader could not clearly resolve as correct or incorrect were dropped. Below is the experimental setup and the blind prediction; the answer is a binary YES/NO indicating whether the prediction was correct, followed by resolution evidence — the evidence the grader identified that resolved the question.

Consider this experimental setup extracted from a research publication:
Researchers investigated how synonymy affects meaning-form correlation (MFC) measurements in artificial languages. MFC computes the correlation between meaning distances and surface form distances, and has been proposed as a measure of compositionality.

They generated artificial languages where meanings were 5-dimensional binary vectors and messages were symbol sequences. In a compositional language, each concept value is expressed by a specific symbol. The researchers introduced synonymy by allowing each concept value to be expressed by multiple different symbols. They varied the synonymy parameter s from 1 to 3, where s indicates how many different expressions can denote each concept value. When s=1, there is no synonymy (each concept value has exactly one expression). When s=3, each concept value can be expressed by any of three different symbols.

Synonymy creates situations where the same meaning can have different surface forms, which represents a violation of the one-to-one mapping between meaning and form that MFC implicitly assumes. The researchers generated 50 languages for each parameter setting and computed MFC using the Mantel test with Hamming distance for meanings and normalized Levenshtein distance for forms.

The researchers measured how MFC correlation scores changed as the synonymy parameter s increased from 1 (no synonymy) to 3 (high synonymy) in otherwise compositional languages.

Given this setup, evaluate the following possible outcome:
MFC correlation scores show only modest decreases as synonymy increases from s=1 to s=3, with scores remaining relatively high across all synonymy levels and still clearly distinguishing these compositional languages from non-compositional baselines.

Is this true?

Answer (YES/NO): NO